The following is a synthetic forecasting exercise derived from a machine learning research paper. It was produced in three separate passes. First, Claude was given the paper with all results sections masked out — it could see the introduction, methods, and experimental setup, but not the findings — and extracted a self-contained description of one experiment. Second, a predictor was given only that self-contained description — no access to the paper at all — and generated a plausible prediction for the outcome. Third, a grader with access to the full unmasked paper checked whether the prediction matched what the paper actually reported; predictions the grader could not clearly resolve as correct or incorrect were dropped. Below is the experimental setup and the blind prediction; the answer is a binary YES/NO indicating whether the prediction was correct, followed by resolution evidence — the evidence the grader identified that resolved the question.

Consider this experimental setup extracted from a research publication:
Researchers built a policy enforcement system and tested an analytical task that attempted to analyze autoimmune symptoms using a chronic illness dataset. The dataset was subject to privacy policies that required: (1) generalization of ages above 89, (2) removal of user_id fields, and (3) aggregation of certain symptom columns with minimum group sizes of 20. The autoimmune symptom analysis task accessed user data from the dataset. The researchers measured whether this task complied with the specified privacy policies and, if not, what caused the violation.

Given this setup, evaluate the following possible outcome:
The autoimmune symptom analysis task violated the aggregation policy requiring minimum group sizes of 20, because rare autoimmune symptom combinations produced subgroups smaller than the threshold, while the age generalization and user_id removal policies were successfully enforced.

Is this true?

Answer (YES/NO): NO